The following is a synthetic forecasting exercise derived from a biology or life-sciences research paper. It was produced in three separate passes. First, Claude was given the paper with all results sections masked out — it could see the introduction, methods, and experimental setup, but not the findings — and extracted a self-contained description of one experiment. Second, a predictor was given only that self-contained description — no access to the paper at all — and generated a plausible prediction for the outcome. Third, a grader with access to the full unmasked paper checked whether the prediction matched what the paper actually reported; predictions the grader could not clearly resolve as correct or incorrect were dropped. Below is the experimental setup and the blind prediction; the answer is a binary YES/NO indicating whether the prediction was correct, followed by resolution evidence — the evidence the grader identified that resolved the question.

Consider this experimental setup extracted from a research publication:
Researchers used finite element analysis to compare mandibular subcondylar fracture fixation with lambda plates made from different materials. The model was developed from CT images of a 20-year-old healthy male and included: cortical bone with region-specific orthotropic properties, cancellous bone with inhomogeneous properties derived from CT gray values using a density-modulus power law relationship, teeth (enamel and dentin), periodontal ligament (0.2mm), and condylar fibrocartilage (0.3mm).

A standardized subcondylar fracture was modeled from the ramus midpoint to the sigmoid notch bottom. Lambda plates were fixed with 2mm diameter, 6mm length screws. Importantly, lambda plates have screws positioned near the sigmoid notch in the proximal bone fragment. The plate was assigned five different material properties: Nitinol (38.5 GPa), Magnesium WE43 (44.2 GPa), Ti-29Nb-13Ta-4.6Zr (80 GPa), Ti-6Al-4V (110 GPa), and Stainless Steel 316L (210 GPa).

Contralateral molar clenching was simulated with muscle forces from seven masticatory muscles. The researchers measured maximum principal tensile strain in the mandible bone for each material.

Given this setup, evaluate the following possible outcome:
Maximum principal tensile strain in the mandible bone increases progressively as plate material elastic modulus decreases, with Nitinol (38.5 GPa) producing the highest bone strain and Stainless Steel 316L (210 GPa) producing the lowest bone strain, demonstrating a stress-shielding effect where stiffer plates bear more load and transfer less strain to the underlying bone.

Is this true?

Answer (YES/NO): YES